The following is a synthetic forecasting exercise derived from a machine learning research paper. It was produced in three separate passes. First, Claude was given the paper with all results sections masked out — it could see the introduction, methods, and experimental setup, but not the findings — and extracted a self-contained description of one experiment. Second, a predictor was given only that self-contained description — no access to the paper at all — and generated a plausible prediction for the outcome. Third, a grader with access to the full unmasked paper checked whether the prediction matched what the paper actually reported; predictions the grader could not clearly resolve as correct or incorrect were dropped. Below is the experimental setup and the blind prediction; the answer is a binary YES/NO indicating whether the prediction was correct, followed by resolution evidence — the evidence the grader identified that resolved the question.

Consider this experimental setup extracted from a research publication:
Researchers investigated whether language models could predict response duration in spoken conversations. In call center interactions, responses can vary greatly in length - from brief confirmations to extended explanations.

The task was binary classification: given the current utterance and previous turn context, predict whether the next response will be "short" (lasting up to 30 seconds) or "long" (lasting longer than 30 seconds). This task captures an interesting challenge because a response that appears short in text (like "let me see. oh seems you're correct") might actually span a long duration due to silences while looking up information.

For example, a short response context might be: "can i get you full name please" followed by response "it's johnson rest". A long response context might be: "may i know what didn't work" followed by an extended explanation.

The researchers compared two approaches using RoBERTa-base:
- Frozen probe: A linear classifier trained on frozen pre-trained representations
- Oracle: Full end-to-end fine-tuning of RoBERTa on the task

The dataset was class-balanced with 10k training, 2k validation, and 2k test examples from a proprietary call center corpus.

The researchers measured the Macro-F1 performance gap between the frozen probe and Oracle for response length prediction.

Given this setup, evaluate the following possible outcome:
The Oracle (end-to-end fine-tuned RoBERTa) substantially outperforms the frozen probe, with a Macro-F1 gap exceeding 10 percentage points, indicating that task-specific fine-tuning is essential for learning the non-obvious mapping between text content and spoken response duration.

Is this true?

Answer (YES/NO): NO